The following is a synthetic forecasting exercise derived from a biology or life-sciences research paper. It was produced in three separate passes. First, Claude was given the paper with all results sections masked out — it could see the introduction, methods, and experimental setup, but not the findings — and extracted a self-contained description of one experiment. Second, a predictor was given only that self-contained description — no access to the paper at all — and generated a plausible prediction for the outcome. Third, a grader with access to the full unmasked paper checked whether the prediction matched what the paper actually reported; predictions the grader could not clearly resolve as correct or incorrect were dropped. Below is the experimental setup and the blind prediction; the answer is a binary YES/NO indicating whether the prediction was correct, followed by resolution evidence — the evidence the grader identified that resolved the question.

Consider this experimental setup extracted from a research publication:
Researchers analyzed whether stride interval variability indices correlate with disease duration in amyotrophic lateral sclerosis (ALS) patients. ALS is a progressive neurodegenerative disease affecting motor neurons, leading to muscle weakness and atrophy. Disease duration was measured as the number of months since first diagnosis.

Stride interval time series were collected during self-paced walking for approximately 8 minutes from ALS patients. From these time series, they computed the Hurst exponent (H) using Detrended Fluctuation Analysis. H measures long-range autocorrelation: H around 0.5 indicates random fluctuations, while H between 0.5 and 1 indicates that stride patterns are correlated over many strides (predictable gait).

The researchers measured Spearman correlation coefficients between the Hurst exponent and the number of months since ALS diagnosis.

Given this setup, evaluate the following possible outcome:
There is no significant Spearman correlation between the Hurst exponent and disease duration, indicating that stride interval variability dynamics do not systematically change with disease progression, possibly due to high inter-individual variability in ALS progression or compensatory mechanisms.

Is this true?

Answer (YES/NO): YES